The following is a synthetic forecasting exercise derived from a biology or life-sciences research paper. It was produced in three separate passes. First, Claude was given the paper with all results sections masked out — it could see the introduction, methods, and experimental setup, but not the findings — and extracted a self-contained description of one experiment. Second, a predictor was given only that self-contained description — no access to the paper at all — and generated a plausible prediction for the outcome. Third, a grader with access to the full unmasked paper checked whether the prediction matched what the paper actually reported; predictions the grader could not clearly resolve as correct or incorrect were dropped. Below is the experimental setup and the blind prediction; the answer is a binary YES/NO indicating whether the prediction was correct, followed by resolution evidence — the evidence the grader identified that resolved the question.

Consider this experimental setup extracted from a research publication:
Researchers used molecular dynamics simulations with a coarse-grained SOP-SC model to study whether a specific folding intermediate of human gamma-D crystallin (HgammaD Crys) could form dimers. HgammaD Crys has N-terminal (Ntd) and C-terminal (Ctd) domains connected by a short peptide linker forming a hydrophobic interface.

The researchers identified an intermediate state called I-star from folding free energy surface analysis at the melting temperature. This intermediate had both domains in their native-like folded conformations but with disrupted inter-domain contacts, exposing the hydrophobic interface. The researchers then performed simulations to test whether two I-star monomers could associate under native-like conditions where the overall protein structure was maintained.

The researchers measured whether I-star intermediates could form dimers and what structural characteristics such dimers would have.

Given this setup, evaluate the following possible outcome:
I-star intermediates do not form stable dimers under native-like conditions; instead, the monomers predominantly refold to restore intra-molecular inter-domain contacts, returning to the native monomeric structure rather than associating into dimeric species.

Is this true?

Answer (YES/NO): NO